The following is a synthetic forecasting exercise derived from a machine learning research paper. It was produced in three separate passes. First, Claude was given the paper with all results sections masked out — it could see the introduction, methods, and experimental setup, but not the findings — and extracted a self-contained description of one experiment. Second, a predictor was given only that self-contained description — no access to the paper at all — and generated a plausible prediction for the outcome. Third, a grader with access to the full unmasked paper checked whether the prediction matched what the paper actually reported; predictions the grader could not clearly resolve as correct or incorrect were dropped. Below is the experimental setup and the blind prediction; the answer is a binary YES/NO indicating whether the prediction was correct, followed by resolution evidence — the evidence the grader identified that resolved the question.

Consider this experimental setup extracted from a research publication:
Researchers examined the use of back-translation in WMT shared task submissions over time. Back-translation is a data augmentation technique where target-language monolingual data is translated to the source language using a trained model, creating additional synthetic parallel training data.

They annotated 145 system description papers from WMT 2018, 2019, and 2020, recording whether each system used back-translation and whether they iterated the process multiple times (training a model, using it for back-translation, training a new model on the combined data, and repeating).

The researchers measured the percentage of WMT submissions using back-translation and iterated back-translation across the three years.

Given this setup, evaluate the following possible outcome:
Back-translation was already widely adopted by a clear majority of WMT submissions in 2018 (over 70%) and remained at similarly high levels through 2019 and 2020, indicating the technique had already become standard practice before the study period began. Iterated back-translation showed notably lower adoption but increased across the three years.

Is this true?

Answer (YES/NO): NO